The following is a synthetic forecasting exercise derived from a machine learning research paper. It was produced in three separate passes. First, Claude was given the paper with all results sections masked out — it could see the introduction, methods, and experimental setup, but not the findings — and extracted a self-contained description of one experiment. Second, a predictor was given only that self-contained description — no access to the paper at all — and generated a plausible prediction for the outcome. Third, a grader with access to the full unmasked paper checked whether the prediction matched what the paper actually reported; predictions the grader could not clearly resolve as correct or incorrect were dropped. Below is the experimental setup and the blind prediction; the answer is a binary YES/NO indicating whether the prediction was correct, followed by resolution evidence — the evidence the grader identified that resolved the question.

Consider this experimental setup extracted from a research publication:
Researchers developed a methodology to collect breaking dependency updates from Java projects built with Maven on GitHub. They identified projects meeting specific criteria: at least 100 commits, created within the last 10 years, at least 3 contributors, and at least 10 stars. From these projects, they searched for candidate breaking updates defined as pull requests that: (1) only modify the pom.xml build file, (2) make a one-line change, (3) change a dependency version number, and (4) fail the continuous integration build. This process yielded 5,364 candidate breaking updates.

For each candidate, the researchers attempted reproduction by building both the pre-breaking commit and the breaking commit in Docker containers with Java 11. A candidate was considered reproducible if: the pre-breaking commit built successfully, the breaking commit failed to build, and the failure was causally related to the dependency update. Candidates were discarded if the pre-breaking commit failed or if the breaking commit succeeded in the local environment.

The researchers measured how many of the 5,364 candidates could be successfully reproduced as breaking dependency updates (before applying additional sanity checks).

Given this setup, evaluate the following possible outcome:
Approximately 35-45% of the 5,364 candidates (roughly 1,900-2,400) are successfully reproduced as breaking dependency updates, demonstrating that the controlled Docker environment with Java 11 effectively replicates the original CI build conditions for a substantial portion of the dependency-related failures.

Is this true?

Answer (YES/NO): NO